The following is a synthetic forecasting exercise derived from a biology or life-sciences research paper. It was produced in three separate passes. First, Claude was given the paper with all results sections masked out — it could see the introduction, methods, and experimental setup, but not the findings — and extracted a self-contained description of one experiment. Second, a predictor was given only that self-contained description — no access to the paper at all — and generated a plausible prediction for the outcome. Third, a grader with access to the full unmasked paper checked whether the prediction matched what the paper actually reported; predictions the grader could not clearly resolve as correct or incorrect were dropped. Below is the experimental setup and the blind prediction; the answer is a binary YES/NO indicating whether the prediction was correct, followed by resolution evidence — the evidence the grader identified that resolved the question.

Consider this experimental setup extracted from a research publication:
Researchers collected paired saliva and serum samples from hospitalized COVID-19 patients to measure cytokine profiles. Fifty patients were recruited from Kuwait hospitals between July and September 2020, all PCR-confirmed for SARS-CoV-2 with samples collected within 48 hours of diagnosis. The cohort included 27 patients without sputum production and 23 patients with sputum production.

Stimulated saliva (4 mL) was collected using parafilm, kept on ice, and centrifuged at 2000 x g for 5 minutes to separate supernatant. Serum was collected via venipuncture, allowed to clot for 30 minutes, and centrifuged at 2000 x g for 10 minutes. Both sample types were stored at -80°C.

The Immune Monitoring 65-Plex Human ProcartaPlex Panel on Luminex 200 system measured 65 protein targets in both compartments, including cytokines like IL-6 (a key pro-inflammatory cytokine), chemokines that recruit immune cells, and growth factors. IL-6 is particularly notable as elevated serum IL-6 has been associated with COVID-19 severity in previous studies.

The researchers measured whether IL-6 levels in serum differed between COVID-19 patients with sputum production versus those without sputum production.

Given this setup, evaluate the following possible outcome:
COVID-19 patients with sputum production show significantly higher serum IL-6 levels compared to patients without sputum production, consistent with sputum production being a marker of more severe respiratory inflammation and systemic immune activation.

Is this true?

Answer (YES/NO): NO